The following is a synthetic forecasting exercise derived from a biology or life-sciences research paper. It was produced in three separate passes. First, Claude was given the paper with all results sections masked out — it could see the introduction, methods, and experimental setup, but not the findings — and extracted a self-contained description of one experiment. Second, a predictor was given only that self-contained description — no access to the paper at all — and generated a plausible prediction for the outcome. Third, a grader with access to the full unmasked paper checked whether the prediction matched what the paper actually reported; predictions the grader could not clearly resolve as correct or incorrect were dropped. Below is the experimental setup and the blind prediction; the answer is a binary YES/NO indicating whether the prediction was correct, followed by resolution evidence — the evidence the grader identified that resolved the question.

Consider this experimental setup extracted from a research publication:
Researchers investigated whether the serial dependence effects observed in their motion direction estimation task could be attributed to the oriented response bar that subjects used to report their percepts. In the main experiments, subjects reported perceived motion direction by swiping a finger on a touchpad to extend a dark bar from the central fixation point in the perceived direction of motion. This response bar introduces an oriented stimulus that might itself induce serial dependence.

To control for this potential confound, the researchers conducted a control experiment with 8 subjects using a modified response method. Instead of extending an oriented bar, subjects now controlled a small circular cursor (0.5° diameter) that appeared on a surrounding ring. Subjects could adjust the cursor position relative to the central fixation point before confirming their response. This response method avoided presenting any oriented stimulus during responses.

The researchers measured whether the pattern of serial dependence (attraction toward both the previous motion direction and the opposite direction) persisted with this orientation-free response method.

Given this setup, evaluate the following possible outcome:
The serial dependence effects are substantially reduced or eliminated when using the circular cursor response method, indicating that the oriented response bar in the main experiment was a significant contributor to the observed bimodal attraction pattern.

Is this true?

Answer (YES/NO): NO